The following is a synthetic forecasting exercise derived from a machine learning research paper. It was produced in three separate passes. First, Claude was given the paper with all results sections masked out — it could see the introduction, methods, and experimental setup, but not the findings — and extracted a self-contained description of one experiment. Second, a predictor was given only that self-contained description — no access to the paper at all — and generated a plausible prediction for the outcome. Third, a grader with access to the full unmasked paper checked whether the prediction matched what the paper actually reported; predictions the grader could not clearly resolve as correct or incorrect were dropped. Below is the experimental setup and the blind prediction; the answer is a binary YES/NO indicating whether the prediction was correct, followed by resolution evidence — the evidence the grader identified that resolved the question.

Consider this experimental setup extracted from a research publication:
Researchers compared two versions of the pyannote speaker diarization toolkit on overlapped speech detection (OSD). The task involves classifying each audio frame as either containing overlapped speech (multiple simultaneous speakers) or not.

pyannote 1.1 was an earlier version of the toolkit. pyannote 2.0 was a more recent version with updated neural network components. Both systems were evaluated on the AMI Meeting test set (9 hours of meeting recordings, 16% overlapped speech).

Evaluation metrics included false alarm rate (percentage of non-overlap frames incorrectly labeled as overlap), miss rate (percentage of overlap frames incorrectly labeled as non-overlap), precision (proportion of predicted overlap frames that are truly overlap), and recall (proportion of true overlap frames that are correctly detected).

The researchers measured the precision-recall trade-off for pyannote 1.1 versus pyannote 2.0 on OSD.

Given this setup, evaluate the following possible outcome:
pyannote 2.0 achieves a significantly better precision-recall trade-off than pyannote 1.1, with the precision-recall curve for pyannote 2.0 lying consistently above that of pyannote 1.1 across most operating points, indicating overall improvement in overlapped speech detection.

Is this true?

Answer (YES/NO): NO